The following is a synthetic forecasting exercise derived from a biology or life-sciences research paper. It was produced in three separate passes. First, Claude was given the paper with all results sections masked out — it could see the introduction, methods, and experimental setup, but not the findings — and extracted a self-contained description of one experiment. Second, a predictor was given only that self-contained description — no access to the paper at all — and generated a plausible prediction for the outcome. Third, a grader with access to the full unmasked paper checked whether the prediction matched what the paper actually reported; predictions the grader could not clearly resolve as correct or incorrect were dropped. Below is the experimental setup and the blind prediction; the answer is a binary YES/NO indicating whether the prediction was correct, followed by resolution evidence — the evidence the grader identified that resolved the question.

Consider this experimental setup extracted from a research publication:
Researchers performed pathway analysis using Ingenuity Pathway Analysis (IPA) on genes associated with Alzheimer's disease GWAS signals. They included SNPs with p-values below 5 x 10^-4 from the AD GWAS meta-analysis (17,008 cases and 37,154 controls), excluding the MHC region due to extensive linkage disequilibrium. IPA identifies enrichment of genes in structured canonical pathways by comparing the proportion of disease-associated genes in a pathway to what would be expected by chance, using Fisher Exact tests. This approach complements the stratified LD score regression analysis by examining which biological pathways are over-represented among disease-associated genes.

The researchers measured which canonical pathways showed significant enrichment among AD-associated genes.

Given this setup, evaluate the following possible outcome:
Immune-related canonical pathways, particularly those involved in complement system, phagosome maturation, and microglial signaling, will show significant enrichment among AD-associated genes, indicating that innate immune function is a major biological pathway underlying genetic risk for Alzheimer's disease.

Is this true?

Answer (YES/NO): NO